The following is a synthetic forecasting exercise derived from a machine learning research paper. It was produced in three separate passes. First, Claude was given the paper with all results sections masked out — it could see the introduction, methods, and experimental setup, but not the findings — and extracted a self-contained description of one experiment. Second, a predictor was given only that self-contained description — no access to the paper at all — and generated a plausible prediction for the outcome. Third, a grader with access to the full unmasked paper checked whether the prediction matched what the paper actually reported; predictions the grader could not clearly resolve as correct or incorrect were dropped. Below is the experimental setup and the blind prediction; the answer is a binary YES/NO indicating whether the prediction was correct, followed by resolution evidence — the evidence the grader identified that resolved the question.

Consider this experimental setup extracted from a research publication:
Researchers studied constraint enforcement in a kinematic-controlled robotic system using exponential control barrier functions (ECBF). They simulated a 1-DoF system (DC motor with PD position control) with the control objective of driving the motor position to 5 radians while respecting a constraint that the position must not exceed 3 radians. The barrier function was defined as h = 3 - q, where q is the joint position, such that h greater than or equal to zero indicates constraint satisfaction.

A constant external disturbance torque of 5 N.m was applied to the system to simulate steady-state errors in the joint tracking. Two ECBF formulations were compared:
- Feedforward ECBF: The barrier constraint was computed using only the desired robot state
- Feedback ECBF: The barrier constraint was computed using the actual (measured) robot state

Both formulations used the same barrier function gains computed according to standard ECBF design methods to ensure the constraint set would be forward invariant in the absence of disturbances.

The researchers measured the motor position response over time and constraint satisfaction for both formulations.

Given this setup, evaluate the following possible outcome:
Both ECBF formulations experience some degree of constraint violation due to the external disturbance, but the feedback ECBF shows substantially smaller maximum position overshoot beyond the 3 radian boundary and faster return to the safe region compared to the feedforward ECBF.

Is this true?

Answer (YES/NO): NO